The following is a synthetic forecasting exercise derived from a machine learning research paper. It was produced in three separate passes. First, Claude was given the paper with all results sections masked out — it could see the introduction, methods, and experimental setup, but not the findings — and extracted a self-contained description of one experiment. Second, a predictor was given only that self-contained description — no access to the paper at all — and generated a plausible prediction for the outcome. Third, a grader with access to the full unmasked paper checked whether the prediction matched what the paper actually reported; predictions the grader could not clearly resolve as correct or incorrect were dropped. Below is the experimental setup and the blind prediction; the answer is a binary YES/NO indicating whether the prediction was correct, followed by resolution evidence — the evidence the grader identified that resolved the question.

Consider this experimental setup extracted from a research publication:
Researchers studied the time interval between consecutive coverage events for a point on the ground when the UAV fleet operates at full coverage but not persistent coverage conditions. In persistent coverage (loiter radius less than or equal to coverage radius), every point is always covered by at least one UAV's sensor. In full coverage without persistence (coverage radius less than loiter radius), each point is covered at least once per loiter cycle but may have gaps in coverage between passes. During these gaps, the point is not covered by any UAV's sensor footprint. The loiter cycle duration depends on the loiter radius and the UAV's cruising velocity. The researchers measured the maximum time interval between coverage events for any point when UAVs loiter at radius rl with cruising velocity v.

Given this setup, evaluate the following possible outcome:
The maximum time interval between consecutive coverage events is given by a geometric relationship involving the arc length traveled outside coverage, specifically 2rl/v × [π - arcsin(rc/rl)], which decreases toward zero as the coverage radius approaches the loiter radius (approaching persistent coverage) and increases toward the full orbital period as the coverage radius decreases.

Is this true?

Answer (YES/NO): NO